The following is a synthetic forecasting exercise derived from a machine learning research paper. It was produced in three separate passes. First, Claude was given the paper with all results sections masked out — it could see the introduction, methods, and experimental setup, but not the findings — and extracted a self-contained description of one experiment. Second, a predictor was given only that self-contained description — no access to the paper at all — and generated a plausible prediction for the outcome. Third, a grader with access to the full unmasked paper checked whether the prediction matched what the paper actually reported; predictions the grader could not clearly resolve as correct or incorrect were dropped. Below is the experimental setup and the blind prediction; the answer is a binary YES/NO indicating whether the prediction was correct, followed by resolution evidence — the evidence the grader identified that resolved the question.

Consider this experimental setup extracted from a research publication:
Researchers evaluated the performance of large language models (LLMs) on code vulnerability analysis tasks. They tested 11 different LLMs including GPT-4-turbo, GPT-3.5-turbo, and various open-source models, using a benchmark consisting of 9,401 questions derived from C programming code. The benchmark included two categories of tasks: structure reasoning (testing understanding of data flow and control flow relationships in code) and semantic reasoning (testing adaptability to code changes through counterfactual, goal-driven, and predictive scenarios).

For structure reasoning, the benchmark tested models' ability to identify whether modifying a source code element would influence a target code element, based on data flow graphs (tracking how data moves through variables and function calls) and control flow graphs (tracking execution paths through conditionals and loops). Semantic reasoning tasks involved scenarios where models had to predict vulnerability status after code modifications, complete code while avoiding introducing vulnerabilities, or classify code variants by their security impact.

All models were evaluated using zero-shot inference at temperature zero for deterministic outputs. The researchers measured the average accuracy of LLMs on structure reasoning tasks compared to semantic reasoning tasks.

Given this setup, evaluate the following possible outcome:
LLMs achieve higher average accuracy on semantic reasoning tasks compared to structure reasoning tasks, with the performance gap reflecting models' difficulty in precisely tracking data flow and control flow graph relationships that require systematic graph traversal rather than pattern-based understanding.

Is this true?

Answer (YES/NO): NO